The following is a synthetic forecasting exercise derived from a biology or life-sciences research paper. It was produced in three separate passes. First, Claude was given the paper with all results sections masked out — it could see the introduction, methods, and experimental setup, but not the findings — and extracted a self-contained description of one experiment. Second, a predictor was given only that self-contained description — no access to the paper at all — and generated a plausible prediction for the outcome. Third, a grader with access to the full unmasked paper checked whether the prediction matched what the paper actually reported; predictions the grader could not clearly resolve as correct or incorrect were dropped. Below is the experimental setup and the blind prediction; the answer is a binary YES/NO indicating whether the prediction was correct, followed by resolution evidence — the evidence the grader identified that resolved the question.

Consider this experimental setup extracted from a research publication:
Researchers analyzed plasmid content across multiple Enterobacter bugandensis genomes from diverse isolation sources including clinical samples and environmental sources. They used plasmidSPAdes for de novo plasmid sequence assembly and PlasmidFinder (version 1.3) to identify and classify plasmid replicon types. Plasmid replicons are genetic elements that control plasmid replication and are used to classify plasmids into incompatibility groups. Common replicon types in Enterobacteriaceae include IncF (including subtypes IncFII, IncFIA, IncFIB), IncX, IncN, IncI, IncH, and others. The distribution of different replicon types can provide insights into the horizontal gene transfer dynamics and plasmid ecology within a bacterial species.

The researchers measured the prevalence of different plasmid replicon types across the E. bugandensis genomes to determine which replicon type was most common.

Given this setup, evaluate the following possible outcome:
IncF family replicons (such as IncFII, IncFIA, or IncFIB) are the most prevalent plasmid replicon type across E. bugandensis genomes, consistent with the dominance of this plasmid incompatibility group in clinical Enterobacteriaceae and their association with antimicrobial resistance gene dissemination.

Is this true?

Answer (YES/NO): YES